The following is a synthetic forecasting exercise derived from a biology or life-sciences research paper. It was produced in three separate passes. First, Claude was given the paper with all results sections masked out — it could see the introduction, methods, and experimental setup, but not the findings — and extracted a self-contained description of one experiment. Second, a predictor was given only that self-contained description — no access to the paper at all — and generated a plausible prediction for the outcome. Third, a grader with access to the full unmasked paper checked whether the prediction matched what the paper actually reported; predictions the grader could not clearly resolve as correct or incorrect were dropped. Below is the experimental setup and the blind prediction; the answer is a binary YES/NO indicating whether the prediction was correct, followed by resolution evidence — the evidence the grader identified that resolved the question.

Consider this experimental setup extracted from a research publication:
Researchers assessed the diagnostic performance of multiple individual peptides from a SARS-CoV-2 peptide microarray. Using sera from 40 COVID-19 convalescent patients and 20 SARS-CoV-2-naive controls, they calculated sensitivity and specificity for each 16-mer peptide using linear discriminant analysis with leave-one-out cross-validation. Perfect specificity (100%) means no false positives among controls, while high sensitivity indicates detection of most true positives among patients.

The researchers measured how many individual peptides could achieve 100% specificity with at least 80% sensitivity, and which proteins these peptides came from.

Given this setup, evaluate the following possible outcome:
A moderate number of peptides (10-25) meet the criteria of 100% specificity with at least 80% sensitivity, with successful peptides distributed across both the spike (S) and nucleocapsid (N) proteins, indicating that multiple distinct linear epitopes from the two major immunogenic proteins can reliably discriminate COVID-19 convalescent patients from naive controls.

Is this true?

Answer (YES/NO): NO